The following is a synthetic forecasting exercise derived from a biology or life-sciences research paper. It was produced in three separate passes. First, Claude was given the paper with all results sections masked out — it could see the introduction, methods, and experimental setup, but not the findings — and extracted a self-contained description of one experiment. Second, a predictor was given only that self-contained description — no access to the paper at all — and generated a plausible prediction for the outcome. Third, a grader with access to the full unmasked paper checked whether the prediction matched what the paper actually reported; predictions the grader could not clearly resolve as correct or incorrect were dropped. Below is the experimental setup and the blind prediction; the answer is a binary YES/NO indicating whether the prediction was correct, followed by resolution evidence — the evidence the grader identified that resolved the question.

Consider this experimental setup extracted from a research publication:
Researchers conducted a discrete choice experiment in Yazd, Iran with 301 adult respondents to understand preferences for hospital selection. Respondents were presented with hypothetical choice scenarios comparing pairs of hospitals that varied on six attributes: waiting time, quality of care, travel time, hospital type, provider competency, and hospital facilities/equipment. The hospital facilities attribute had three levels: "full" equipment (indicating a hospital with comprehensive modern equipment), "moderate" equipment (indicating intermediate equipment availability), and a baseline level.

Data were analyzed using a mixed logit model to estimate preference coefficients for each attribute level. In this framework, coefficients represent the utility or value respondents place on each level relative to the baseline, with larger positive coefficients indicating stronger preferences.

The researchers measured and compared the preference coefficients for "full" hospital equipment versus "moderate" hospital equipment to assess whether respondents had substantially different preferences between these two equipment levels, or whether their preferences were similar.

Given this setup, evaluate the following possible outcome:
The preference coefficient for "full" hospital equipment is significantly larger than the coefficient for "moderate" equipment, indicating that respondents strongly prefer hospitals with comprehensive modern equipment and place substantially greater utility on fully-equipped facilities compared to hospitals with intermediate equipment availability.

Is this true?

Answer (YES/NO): NO